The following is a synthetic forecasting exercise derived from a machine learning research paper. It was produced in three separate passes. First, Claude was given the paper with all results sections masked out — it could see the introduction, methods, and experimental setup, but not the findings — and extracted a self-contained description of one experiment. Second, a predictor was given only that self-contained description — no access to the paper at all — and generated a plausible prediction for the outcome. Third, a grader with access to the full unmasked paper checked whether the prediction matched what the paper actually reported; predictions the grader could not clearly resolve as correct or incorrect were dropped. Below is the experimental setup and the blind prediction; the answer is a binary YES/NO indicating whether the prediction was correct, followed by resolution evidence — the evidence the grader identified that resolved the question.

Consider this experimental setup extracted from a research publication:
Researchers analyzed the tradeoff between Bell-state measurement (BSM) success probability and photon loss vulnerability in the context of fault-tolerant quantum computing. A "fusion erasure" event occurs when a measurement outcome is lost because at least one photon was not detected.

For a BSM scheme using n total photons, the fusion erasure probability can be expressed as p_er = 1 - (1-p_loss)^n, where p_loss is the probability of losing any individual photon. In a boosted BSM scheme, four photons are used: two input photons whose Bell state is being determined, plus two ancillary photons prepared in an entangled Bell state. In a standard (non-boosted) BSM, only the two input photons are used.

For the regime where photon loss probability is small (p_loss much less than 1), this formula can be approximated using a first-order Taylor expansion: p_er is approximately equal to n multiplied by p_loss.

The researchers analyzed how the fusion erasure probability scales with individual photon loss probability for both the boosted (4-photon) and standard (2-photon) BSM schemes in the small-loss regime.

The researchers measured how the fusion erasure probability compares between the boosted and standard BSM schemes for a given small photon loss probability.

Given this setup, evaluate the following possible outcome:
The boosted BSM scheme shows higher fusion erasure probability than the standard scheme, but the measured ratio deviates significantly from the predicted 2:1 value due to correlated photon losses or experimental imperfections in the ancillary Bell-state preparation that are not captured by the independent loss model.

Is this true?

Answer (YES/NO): NO